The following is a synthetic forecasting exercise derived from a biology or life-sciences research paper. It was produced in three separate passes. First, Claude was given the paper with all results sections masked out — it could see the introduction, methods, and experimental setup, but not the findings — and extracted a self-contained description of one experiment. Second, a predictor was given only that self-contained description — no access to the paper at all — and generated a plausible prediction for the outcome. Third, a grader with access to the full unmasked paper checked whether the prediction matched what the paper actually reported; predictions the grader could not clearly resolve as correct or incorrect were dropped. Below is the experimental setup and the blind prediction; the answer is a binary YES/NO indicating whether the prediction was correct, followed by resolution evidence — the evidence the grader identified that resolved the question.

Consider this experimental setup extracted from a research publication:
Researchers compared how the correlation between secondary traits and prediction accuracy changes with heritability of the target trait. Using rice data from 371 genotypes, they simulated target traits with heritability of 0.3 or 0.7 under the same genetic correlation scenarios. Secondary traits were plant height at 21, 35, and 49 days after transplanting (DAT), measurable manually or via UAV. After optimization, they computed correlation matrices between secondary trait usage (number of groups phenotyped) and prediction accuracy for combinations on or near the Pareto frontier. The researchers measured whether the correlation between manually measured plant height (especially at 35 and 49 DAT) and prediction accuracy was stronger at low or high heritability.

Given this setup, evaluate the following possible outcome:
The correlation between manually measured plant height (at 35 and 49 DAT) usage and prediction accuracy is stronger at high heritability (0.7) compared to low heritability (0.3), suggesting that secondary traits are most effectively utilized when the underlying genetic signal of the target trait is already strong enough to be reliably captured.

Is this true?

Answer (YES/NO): NO